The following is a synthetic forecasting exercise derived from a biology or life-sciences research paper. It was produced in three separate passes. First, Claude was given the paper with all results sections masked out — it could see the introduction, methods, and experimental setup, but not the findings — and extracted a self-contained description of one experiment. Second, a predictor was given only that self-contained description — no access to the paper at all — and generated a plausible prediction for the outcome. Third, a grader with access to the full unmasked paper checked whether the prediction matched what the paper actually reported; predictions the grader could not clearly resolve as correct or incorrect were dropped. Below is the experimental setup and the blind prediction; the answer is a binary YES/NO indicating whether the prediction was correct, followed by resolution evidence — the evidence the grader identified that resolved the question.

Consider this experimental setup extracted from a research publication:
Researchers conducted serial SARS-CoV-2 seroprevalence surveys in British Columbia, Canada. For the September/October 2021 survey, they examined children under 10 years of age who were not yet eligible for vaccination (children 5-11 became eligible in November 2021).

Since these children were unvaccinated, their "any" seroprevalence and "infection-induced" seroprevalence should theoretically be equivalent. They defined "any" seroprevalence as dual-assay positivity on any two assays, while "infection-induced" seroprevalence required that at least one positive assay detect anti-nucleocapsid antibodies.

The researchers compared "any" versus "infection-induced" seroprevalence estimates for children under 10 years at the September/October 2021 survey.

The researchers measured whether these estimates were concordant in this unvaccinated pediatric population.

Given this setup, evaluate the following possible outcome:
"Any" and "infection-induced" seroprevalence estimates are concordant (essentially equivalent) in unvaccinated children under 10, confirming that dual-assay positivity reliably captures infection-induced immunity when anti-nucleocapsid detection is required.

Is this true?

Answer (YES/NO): YES